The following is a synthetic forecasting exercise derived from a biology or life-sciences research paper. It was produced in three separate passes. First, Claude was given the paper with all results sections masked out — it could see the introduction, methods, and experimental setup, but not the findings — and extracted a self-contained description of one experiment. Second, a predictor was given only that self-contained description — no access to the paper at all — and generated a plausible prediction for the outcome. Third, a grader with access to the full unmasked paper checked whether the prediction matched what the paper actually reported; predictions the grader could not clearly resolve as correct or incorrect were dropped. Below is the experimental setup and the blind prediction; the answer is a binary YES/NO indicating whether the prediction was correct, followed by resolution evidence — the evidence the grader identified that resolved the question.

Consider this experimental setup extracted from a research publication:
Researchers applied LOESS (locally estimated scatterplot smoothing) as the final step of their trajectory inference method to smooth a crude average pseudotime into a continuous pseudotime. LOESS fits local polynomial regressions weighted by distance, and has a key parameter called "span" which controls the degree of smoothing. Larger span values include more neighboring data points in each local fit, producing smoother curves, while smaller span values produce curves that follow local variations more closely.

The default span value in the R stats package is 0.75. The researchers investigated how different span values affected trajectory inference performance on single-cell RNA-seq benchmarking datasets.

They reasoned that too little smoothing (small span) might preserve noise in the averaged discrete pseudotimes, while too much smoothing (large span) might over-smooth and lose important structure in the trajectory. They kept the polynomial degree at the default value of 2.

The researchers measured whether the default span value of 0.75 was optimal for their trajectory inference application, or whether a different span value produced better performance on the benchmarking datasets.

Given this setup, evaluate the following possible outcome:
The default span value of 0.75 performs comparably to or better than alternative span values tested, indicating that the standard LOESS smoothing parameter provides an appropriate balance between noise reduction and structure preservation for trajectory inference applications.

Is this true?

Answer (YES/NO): NO